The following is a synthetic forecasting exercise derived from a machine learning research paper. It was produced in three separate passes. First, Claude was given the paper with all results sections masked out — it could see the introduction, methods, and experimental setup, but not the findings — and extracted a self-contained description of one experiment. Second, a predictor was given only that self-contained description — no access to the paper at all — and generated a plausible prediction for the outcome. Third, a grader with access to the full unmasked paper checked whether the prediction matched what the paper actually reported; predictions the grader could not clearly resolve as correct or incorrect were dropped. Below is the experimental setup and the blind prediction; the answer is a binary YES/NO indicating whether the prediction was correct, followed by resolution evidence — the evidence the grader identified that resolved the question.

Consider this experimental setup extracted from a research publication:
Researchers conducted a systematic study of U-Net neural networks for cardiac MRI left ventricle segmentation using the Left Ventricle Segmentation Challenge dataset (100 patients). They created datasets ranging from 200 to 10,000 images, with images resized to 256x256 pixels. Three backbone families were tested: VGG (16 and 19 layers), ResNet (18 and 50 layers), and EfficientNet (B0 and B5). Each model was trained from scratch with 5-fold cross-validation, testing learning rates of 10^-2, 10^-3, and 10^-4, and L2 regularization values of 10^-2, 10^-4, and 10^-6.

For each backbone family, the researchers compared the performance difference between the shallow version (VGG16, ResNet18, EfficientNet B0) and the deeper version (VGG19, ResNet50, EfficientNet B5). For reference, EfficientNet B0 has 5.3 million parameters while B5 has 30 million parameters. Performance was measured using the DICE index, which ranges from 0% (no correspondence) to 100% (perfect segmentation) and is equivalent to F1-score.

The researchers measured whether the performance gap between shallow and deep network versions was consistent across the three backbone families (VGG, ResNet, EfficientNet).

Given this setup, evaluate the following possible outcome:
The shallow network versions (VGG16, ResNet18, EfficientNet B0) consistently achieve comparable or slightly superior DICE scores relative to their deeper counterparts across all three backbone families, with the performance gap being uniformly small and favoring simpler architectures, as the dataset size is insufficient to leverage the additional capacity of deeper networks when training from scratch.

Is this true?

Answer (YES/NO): NO